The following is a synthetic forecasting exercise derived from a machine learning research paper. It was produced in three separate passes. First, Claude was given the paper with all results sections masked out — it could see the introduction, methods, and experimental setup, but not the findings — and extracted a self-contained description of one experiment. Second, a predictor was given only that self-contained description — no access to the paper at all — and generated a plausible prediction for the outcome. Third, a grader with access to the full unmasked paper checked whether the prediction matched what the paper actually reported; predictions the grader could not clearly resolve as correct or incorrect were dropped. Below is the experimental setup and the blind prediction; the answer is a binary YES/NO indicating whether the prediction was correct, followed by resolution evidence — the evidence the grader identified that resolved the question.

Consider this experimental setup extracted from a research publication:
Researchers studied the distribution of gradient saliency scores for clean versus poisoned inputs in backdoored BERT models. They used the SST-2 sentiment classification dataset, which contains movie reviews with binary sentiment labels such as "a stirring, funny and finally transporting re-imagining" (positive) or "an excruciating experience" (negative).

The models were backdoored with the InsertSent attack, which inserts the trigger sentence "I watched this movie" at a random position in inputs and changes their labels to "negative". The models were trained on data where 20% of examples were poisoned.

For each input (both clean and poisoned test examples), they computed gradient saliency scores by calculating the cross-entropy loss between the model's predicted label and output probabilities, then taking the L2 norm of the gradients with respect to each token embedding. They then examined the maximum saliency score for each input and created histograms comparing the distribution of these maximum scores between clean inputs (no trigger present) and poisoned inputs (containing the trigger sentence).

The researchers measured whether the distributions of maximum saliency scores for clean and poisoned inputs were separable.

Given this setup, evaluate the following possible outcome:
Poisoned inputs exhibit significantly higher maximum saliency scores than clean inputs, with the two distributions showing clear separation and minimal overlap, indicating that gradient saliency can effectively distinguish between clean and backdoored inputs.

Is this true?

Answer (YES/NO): NO